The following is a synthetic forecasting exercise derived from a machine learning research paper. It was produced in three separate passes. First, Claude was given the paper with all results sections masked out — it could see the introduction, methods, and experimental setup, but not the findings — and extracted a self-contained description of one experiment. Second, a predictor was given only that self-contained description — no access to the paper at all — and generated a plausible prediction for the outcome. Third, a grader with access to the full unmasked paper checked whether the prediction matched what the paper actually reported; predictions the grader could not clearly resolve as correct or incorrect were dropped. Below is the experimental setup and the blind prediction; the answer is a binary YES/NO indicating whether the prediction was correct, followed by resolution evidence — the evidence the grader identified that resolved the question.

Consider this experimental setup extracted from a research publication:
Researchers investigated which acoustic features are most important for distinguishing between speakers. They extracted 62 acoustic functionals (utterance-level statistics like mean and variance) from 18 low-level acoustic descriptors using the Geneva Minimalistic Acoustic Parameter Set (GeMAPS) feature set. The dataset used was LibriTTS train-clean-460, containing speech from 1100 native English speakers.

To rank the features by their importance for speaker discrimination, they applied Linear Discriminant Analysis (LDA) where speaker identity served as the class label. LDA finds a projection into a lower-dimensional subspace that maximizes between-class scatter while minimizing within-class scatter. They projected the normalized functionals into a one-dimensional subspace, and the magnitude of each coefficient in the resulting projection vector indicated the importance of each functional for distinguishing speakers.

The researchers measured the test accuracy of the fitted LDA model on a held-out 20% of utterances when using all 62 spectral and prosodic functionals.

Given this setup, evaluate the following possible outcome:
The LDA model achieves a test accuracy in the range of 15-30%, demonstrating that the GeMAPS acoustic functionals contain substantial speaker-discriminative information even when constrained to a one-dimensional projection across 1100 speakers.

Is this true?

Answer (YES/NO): NO